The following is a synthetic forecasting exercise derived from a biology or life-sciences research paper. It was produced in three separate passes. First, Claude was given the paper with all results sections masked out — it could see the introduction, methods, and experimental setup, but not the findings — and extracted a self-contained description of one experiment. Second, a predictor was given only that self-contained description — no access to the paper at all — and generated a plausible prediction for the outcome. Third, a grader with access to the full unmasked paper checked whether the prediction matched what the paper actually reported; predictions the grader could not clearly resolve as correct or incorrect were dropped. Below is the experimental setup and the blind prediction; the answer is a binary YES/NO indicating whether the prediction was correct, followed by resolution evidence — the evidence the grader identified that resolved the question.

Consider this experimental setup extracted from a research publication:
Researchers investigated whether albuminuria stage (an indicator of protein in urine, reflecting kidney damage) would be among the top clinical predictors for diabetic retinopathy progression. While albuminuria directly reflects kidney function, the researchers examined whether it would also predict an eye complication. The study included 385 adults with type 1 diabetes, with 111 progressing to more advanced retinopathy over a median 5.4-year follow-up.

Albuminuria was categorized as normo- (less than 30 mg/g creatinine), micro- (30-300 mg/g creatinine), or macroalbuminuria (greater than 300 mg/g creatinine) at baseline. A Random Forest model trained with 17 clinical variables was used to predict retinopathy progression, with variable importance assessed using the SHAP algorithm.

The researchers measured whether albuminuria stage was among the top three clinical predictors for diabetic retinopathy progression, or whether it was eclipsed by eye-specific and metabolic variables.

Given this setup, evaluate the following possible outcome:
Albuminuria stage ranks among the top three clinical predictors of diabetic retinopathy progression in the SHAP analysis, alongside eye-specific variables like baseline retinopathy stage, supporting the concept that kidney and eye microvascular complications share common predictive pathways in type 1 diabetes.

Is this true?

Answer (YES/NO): YES